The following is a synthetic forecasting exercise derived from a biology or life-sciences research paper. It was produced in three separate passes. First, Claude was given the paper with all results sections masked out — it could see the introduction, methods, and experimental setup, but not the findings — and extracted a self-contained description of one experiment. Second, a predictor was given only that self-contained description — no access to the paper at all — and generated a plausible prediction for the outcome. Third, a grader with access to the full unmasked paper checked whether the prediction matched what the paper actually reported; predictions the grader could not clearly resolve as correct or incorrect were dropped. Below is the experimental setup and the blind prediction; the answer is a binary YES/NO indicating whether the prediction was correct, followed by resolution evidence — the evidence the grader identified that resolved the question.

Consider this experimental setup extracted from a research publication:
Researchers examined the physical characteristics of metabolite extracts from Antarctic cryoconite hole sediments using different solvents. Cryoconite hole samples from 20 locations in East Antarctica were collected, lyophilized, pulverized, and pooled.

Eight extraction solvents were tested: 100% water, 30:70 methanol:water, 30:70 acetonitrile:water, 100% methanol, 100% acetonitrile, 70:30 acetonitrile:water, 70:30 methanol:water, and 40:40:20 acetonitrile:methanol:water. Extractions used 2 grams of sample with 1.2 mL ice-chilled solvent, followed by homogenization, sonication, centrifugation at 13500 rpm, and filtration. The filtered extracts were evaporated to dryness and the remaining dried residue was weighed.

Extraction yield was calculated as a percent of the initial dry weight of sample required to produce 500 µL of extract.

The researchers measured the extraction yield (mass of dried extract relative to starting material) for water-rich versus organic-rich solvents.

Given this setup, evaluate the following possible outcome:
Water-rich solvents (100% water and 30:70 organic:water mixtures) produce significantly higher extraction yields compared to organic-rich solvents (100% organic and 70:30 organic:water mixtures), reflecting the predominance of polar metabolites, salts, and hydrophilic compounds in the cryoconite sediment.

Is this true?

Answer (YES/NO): NO